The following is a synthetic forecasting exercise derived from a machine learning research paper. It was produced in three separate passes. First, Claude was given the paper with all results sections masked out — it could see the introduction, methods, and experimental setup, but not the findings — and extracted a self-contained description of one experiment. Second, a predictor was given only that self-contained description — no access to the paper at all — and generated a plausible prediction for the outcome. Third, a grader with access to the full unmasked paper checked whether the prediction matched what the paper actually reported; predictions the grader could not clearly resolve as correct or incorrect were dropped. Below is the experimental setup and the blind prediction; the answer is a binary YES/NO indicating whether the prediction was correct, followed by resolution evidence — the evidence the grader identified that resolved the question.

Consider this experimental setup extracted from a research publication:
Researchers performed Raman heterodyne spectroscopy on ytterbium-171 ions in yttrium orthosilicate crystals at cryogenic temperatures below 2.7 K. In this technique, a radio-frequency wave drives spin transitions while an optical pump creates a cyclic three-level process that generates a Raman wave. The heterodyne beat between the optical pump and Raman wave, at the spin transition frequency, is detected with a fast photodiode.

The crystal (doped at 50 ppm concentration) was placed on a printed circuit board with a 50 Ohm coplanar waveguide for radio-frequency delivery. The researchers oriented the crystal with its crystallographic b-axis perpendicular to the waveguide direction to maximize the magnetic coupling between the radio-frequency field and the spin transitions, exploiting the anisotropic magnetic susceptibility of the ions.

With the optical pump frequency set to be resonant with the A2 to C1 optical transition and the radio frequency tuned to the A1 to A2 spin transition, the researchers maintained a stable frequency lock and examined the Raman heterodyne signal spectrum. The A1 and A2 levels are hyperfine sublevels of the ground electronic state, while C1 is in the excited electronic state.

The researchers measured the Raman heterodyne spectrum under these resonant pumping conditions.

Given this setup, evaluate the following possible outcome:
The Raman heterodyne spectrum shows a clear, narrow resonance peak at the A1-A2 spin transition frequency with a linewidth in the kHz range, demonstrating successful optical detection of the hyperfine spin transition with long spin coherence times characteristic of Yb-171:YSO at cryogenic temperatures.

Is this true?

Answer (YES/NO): NO